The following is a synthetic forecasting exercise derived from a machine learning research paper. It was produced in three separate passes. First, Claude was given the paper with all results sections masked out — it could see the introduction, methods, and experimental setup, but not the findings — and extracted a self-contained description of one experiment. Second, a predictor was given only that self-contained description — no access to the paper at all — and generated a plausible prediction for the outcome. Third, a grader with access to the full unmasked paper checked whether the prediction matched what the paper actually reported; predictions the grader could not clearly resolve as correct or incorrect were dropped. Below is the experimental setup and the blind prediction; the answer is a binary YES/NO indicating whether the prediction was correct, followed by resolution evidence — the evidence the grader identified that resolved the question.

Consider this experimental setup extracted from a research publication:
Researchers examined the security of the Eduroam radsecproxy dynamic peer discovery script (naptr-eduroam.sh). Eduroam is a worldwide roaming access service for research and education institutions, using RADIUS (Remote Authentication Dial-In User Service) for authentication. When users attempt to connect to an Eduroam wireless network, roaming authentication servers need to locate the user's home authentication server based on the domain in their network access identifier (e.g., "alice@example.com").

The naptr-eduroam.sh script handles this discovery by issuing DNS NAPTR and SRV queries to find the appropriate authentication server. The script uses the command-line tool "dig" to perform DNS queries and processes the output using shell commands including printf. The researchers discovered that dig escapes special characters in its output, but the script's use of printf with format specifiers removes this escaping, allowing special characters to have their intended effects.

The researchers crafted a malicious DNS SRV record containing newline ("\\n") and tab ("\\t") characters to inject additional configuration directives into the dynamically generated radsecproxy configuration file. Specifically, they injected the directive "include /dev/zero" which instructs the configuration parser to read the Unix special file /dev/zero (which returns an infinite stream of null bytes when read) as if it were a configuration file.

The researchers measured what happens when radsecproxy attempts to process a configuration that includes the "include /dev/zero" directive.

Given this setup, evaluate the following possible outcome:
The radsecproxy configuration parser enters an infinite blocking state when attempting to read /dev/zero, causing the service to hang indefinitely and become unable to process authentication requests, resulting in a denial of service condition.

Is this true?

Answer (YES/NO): NO